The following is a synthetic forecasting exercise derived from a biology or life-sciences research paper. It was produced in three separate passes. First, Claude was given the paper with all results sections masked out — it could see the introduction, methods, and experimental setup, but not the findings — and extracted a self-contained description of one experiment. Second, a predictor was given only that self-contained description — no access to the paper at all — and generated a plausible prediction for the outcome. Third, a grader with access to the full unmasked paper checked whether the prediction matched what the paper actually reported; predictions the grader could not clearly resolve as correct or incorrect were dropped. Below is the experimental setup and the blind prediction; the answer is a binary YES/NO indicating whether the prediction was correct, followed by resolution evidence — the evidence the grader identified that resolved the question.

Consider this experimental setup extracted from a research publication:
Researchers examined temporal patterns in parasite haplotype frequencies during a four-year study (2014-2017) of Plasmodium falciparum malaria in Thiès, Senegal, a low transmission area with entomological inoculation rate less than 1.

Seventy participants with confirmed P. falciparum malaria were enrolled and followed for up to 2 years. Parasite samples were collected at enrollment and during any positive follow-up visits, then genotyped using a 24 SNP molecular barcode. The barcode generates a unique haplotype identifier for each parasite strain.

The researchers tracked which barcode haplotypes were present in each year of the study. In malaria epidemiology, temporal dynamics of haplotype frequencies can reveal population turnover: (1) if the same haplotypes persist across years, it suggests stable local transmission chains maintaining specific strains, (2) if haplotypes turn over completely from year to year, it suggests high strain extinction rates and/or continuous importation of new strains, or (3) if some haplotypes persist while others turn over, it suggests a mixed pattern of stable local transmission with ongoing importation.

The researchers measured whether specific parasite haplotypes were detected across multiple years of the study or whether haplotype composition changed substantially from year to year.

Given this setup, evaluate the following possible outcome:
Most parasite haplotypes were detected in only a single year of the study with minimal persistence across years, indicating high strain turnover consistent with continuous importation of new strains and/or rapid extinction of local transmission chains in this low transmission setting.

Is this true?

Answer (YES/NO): NO